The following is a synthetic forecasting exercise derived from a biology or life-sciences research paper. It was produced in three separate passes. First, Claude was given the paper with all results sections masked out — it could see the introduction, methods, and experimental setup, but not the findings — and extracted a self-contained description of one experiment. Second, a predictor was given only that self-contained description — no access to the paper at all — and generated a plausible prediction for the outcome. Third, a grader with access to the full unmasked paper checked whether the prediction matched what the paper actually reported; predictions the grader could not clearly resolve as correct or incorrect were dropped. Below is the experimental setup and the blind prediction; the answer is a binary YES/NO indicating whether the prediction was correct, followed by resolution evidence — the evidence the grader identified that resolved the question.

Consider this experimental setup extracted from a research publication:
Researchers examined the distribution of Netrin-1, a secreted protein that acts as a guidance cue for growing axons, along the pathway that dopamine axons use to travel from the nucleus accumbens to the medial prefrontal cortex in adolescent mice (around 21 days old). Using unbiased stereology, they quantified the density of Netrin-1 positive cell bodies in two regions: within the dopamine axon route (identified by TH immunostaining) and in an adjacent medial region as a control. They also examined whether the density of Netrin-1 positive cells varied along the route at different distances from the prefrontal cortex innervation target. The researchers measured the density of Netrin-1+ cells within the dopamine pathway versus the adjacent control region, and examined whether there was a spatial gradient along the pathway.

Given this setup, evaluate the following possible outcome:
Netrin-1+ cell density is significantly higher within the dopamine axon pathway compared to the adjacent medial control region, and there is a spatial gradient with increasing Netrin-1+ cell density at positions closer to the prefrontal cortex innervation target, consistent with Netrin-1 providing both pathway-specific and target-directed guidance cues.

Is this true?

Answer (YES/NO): YES